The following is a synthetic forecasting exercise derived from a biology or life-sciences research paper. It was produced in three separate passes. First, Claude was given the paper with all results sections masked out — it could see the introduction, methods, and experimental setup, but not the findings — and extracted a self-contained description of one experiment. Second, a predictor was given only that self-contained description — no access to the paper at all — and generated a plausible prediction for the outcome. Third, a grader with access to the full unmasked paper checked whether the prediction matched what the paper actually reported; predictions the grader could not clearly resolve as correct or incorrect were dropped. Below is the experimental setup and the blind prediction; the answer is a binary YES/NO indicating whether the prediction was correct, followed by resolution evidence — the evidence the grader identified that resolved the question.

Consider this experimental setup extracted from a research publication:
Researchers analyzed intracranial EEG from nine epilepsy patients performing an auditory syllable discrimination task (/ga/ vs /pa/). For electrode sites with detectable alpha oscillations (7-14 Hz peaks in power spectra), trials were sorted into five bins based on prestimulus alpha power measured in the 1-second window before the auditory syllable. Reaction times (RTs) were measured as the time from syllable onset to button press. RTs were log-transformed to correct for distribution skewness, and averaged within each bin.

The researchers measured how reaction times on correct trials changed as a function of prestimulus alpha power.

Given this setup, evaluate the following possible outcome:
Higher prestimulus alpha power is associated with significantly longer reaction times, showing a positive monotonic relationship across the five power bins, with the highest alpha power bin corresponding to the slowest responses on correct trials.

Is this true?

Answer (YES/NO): YES